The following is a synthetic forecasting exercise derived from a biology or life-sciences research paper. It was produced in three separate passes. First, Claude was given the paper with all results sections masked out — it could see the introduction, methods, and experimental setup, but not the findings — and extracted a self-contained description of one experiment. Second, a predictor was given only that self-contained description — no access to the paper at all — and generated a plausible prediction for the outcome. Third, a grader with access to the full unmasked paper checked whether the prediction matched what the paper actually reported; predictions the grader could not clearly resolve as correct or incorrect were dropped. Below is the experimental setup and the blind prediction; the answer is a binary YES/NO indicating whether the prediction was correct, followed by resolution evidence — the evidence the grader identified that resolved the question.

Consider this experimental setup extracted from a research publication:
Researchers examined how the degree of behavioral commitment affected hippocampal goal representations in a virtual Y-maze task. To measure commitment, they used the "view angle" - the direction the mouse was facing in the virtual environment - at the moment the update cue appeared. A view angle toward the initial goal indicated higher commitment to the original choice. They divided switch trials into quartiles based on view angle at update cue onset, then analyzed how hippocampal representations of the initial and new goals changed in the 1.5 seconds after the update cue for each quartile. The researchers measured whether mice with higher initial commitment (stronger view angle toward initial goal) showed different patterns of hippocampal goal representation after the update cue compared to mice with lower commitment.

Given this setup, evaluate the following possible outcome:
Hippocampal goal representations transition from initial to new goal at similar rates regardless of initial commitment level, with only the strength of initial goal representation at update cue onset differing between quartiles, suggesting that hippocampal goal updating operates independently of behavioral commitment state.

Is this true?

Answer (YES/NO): NO